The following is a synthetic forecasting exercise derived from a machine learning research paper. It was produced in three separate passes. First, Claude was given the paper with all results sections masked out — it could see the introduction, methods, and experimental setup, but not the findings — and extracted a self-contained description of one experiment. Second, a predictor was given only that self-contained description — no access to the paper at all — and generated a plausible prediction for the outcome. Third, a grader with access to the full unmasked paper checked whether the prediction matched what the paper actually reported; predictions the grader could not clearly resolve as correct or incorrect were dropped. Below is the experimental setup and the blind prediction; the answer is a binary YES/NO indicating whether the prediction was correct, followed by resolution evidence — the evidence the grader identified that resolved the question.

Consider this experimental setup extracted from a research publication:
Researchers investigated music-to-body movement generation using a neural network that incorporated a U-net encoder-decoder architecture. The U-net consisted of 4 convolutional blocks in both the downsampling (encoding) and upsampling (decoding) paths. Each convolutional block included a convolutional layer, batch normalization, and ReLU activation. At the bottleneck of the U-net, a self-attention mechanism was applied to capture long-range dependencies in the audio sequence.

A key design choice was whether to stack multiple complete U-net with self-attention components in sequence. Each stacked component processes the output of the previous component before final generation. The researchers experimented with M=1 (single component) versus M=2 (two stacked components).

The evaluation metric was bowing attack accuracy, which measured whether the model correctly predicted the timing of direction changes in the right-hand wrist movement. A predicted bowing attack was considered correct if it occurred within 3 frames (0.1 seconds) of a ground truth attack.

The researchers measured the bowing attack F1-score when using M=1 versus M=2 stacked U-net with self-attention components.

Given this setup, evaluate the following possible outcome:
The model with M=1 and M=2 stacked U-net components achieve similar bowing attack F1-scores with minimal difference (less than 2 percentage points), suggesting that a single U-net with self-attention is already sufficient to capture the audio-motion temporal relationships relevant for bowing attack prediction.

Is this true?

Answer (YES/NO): YES